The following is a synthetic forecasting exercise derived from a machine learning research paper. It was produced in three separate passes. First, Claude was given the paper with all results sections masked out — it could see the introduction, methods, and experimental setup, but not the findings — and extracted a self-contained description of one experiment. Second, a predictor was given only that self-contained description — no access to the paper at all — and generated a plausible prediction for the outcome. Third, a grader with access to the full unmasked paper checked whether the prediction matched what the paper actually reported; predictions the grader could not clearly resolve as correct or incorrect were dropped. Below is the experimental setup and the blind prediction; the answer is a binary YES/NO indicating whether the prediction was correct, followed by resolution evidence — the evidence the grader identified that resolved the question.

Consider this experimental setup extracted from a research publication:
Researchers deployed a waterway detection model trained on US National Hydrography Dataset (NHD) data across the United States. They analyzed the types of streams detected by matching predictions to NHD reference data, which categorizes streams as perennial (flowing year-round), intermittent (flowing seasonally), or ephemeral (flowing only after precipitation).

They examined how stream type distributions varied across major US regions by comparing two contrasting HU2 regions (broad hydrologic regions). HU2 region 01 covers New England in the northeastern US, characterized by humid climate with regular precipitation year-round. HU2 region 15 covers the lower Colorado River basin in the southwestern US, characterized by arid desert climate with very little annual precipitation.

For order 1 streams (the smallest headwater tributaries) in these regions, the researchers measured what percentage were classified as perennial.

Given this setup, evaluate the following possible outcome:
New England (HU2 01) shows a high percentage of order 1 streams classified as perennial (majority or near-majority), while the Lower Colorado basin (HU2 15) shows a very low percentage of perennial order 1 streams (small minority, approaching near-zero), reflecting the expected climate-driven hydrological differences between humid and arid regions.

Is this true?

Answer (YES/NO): YES